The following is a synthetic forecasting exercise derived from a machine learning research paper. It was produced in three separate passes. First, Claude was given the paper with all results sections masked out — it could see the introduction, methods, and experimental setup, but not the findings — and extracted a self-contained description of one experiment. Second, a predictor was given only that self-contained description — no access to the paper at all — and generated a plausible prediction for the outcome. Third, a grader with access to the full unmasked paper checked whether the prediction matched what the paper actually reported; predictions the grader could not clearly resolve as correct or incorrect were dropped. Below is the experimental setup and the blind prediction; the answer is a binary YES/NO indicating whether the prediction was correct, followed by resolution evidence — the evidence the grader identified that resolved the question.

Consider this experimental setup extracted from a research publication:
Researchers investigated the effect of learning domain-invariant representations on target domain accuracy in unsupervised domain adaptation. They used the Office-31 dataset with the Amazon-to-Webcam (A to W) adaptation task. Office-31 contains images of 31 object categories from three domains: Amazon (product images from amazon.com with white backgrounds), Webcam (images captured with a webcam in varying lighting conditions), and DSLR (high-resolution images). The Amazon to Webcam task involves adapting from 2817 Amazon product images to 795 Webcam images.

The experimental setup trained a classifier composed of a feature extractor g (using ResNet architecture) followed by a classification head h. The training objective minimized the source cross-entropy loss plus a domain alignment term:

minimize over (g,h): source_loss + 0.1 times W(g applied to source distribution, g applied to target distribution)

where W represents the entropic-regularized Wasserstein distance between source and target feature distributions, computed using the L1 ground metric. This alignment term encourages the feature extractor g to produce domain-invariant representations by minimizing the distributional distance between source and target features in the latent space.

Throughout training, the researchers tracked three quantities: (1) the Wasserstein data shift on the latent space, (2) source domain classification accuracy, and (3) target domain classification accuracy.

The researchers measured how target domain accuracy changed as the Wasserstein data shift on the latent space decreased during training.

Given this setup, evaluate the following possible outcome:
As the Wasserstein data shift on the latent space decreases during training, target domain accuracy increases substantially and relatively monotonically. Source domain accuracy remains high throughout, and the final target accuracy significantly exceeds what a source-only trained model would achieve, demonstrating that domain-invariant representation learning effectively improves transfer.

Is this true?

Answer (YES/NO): NO